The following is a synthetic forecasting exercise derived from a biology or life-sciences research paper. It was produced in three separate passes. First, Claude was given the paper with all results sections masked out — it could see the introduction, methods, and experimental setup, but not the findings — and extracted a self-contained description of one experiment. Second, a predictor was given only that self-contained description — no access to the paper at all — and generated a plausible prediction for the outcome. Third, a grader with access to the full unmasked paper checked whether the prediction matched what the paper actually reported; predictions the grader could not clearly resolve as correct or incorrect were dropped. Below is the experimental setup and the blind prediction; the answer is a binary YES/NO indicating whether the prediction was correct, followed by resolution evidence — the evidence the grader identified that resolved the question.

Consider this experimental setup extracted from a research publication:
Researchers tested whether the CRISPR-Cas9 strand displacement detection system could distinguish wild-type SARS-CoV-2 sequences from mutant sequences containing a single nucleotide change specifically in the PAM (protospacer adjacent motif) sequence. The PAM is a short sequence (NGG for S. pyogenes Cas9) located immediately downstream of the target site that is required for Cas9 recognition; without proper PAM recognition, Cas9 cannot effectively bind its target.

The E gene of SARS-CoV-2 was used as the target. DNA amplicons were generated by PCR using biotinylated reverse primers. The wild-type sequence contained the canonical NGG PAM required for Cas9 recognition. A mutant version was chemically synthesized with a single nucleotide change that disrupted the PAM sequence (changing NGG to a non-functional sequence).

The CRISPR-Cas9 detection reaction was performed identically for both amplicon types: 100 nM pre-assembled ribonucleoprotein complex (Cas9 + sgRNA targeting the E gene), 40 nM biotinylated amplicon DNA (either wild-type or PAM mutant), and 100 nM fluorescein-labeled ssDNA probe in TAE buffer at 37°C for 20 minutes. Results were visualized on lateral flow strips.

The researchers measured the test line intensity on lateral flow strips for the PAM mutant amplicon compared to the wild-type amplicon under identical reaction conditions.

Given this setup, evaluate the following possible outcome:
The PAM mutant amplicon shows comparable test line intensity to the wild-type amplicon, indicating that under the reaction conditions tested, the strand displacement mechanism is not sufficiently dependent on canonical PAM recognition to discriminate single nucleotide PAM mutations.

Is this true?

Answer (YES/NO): NO